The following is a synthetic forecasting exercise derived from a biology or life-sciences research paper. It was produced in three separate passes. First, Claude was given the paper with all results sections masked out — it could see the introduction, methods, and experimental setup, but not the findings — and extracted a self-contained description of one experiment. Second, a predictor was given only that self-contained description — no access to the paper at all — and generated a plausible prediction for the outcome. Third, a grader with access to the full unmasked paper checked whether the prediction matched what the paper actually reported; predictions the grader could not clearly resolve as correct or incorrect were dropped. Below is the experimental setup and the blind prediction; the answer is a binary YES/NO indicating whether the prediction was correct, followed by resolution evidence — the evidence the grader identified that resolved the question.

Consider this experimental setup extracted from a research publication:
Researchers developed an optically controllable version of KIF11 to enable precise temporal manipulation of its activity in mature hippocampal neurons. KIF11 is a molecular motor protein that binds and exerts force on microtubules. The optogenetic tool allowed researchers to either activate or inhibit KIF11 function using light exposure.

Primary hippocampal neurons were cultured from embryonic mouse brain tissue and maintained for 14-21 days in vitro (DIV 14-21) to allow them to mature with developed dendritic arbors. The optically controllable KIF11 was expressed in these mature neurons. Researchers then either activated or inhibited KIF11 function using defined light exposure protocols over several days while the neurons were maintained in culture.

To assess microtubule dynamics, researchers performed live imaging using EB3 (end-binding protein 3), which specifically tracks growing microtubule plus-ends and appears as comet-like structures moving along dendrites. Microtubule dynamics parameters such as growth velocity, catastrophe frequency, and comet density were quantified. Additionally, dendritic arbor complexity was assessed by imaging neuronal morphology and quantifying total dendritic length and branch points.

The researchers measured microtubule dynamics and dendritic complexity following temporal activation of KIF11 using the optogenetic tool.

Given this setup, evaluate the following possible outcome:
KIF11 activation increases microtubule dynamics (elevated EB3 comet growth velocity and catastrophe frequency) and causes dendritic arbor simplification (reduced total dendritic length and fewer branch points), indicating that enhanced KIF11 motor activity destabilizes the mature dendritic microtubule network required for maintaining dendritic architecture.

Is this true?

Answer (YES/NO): NO